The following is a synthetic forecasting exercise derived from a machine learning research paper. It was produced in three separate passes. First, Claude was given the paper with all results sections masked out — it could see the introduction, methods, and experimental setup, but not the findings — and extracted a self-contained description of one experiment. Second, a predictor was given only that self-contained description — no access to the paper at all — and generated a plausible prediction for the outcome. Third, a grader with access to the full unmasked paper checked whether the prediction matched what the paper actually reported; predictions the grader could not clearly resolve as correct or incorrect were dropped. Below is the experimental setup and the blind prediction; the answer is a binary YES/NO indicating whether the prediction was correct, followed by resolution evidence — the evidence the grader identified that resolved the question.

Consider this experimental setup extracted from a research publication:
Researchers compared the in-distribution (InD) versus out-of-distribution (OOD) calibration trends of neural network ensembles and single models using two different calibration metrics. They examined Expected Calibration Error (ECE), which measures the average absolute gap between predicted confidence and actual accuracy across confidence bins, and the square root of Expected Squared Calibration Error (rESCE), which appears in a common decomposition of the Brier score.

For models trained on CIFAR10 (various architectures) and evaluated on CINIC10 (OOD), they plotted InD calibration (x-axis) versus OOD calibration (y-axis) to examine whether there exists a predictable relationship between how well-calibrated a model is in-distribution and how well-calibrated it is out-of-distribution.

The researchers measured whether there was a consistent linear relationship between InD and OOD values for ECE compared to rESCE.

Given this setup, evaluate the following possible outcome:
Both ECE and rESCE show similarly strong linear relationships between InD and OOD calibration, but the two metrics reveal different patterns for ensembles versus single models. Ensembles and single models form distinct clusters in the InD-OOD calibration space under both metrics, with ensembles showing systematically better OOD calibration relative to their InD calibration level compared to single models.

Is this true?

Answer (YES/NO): NO